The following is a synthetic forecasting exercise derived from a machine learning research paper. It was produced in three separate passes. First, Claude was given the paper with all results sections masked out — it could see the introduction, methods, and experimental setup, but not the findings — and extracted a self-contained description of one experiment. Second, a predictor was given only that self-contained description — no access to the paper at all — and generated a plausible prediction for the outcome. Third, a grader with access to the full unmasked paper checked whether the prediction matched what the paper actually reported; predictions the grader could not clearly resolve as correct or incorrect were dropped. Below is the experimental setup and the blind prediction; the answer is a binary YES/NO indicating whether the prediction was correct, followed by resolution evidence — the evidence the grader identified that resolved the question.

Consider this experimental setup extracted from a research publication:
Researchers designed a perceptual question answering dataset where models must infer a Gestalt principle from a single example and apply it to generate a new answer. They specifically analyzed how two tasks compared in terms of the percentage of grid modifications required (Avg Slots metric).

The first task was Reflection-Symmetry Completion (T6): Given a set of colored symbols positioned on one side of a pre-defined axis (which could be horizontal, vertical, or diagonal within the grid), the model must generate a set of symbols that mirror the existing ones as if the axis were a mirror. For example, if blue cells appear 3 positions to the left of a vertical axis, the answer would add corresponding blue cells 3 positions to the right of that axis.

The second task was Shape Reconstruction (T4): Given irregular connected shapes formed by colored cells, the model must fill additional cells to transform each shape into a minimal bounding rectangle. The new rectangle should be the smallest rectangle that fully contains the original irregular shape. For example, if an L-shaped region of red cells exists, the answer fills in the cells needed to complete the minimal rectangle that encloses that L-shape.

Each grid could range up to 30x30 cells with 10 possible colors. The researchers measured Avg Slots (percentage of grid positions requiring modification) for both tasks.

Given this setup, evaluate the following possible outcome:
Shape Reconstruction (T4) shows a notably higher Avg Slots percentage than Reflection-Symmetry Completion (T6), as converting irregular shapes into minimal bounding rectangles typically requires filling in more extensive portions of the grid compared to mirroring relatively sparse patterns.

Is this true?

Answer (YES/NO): NO